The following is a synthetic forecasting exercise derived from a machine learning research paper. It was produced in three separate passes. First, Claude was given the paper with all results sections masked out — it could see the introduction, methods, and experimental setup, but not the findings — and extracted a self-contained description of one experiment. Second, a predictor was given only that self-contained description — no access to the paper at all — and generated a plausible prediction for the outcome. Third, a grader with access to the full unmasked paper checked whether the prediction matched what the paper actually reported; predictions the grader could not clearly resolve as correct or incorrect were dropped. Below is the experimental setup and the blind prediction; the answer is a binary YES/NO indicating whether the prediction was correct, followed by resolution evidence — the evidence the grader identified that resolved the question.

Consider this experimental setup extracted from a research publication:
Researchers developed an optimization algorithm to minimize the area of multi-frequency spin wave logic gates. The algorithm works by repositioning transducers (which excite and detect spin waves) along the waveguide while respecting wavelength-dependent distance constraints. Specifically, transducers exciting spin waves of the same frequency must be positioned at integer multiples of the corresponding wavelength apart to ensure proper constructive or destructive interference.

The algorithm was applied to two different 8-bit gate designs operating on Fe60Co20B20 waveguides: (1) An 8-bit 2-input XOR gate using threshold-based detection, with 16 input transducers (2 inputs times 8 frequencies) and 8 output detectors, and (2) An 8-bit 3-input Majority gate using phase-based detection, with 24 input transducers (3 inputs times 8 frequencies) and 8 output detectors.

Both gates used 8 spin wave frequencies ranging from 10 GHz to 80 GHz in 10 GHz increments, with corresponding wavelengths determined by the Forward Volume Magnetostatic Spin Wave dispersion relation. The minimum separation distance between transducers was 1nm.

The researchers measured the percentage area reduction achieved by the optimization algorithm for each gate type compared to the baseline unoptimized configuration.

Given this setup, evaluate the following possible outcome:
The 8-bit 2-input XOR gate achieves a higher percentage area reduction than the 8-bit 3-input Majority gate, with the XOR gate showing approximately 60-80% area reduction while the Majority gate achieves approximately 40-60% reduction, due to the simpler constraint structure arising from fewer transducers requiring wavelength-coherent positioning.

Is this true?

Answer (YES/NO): NO